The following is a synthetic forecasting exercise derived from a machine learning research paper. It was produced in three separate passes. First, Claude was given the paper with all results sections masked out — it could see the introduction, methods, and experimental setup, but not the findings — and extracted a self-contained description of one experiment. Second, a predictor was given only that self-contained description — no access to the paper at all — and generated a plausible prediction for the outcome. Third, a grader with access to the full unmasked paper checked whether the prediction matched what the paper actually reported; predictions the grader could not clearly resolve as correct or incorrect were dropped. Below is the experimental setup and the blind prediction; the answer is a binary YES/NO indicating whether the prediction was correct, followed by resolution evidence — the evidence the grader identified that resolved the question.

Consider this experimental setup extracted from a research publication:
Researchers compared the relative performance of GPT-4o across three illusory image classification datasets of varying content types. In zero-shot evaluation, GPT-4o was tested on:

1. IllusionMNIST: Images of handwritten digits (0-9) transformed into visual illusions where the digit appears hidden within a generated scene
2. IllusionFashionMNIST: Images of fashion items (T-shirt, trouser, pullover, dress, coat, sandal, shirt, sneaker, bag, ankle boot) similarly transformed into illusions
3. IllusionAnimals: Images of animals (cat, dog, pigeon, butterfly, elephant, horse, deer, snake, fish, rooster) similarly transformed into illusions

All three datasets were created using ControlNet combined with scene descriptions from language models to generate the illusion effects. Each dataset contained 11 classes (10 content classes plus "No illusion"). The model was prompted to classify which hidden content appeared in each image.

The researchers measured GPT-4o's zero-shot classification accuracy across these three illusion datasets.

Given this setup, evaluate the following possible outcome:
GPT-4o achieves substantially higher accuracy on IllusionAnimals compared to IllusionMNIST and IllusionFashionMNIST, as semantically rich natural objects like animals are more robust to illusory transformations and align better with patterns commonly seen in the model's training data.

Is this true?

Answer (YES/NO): NO